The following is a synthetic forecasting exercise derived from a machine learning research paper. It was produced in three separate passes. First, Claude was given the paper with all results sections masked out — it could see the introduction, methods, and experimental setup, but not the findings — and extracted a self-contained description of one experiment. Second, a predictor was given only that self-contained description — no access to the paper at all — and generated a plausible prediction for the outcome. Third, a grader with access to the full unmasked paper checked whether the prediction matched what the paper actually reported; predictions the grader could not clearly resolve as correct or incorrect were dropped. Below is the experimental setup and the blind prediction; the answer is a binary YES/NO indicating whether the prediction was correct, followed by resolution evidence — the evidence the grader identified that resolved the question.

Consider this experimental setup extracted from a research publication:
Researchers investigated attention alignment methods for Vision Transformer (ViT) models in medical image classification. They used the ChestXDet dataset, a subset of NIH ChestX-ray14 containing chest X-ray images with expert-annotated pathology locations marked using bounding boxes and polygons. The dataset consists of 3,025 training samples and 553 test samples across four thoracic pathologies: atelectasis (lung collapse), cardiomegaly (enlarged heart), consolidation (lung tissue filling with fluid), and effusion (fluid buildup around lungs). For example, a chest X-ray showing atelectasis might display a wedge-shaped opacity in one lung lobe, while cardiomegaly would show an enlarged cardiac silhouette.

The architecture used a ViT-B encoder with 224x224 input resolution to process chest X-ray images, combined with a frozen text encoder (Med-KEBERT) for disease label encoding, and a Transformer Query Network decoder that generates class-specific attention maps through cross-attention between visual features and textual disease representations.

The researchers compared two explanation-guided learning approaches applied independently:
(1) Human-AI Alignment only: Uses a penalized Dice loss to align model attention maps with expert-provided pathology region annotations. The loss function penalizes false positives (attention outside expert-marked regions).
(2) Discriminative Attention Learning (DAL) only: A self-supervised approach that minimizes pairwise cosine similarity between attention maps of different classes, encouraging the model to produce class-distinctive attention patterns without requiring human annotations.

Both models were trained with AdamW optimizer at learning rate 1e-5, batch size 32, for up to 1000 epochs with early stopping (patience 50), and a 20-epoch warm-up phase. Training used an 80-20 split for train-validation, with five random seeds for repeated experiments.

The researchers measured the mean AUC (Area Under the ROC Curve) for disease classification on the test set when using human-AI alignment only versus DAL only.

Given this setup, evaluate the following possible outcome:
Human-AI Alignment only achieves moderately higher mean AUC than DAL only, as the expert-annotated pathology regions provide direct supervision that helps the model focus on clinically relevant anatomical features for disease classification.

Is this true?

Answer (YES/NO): NO